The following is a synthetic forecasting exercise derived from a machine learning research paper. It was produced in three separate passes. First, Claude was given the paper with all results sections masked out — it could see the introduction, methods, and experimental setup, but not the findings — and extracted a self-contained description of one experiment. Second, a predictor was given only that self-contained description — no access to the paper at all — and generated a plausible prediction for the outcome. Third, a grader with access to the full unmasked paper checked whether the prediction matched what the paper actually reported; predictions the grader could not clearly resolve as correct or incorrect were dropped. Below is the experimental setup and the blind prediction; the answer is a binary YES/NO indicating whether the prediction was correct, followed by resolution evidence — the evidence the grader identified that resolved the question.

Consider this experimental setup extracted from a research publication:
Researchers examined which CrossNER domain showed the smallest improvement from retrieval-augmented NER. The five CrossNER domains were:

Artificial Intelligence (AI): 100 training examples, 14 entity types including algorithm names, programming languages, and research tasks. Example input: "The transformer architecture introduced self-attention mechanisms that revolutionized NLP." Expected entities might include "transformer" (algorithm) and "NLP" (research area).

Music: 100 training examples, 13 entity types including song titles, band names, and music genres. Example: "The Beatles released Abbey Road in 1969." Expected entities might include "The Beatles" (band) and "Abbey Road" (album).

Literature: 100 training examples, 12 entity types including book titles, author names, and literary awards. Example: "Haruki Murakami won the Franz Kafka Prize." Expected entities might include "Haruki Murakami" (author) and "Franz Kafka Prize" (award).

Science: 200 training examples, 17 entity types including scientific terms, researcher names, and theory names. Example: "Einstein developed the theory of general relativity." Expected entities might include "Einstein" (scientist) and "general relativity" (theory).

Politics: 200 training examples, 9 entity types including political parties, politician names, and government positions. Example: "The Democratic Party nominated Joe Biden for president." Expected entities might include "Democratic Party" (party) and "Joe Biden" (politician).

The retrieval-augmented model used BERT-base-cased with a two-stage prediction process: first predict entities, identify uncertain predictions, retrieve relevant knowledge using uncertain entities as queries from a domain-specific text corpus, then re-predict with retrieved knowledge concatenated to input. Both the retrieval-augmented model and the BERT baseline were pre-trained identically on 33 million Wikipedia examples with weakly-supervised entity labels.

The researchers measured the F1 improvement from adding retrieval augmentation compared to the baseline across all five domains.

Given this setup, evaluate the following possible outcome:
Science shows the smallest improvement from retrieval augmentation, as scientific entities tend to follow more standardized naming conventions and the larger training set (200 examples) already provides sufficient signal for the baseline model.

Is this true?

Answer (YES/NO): NO